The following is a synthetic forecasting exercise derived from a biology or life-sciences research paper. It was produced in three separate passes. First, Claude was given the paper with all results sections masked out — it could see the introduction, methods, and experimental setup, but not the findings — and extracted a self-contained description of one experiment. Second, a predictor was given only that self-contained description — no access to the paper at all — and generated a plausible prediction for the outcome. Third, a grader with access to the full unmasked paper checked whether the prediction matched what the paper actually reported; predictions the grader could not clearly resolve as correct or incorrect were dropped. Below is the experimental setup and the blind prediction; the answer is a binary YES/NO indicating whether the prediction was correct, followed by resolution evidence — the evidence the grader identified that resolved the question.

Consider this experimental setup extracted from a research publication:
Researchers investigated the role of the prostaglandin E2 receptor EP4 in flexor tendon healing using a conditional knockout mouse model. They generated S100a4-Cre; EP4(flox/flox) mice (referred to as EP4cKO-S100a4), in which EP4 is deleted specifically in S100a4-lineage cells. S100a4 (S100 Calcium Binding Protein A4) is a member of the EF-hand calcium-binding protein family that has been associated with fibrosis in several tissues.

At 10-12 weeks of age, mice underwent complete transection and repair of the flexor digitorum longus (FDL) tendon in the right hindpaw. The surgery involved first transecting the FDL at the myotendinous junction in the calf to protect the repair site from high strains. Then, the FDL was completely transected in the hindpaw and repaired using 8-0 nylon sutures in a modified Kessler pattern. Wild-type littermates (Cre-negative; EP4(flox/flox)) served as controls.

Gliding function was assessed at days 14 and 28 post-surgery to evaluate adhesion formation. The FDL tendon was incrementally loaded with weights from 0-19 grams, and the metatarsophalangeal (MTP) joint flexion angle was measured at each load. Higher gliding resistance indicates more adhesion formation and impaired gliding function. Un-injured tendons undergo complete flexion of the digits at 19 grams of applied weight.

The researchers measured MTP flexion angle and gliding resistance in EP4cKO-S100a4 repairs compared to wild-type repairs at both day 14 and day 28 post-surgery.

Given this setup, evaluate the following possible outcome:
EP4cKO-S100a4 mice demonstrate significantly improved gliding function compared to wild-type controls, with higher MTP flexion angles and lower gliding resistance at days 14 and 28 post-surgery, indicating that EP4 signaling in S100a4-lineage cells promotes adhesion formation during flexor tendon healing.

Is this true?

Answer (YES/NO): NO